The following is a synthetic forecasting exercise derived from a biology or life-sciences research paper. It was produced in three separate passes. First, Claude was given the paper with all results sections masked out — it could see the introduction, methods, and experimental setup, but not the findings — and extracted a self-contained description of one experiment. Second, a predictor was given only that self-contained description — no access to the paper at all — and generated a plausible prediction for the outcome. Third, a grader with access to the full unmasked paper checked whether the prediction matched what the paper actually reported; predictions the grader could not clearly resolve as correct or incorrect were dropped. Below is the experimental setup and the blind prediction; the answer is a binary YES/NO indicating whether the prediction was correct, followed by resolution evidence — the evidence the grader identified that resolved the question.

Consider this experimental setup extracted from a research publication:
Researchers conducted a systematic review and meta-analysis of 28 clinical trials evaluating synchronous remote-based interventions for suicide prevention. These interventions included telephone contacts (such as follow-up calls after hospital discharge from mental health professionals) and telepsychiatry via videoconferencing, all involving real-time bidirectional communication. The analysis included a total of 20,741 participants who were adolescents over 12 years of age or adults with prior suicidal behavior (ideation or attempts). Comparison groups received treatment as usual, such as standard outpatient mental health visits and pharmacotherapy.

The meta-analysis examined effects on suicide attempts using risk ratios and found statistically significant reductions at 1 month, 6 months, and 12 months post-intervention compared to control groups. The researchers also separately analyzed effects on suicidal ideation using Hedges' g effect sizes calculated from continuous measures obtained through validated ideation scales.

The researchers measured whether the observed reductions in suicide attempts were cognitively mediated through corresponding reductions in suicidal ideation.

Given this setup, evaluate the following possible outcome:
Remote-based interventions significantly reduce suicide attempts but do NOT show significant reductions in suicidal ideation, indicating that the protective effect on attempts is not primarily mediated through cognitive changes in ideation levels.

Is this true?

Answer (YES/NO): YES